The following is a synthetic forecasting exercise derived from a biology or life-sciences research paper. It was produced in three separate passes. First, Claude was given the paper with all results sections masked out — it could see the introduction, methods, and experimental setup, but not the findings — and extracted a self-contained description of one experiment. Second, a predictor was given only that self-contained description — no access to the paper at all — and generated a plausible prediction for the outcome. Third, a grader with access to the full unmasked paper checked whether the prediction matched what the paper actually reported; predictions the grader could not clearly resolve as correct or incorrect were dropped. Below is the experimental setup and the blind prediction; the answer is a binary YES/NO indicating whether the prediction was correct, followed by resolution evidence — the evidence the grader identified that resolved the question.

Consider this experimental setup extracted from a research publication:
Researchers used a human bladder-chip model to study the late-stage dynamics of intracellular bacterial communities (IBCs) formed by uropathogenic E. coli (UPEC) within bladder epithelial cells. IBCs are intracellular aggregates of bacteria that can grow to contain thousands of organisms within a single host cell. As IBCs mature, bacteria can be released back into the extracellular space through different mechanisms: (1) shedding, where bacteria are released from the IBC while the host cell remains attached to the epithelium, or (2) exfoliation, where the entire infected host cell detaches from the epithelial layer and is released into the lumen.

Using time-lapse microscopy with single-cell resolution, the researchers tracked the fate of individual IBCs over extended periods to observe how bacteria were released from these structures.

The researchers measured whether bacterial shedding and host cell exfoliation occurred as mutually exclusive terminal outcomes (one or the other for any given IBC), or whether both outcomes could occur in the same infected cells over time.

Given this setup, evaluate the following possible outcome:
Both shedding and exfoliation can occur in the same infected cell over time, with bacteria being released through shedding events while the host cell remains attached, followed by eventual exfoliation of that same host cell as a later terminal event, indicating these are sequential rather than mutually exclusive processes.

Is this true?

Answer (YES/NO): YES